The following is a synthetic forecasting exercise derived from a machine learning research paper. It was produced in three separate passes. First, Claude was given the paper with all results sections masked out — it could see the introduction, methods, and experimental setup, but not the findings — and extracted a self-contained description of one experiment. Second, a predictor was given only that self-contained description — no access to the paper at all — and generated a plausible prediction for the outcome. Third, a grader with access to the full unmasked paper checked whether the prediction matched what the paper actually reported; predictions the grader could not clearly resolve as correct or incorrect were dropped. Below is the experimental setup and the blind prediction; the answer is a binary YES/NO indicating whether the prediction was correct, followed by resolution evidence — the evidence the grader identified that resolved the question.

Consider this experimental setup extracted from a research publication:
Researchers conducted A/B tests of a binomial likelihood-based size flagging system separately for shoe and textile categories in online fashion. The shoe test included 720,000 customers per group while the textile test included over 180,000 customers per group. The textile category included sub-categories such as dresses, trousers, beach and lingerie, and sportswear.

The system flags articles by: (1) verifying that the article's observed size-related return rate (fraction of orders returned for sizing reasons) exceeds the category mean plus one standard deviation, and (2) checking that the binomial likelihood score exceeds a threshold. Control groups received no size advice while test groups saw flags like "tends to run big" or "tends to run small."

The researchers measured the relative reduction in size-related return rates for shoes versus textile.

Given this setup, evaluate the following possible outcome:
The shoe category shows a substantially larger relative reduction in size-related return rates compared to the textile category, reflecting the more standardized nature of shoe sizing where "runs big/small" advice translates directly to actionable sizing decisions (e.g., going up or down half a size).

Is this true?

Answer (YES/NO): NO